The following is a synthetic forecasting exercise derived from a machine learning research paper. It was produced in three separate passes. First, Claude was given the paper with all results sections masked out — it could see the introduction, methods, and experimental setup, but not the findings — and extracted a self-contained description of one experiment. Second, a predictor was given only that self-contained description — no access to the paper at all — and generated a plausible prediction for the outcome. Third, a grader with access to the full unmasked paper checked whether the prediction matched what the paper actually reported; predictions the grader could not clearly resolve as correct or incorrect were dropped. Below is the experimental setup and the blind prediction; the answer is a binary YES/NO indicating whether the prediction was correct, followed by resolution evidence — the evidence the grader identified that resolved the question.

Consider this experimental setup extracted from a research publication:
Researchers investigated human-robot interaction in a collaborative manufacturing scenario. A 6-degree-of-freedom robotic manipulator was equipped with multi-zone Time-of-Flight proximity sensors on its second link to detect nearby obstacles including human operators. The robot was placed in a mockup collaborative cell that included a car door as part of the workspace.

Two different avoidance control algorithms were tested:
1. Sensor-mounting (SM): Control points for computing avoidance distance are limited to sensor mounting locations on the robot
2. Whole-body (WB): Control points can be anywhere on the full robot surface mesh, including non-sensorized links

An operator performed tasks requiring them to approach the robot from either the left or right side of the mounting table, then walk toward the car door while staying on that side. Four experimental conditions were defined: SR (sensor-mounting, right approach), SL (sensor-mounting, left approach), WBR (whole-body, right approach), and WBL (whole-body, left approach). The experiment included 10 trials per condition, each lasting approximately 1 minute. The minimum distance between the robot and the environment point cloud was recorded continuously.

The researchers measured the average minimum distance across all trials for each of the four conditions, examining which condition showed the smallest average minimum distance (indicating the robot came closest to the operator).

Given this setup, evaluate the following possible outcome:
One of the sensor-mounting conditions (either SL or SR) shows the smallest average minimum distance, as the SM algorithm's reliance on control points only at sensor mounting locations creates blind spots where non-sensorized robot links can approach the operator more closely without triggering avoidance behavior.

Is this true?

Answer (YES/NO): YES